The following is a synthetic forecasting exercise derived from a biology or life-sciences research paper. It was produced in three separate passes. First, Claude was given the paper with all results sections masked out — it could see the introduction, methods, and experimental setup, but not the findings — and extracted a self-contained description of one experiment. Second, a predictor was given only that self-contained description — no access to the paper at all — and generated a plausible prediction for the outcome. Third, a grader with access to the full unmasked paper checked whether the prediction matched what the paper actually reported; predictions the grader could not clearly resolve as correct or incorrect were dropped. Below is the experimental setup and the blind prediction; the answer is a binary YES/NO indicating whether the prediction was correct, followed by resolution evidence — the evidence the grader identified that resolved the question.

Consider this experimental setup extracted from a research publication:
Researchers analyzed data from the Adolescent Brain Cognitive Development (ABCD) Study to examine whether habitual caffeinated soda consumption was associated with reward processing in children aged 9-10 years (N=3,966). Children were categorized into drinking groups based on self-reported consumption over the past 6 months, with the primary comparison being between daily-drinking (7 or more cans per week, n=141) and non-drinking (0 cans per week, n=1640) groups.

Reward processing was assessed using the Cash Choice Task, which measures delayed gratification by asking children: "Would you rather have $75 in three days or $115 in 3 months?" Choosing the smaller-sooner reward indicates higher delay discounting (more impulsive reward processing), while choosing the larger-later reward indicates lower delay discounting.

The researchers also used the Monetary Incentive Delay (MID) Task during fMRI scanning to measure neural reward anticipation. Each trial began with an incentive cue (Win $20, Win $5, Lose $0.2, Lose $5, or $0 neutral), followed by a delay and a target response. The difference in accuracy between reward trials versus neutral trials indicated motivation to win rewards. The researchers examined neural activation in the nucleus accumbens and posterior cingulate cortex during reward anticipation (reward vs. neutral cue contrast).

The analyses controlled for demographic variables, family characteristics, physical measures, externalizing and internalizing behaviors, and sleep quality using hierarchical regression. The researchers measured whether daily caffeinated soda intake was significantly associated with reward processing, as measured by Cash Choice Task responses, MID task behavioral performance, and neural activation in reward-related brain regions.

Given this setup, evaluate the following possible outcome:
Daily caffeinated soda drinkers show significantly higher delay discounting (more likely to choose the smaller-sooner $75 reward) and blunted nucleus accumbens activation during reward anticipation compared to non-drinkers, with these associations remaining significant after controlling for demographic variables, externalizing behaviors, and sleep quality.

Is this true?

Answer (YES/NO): NO